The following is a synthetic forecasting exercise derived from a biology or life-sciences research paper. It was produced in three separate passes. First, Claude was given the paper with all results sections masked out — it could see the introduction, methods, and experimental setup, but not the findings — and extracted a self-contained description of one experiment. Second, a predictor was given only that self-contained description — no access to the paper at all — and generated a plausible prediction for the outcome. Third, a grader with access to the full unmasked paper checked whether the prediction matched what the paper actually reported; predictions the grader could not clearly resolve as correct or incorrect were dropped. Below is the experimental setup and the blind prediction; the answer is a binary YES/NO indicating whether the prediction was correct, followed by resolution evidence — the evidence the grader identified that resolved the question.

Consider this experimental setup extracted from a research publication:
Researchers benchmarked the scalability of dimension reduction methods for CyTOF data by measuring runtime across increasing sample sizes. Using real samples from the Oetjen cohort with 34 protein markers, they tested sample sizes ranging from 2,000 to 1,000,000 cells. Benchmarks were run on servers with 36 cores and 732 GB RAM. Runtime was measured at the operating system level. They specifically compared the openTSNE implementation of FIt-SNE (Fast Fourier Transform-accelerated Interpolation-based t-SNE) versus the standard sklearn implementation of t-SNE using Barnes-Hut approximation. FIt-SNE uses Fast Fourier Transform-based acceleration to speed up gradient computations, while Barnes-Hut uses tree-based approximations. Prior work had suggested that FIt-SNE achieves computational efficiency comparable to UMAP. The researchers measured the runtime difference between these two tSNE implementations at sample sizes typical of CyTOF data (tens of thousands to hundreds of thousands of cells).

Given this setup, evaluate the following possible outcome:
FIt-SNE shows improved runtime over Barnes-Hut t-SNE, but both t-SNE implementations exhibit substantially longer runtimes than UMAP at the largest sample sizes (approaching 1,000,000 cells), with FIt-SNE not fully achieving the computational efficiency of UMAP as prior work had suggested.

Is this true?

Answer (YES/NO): NO